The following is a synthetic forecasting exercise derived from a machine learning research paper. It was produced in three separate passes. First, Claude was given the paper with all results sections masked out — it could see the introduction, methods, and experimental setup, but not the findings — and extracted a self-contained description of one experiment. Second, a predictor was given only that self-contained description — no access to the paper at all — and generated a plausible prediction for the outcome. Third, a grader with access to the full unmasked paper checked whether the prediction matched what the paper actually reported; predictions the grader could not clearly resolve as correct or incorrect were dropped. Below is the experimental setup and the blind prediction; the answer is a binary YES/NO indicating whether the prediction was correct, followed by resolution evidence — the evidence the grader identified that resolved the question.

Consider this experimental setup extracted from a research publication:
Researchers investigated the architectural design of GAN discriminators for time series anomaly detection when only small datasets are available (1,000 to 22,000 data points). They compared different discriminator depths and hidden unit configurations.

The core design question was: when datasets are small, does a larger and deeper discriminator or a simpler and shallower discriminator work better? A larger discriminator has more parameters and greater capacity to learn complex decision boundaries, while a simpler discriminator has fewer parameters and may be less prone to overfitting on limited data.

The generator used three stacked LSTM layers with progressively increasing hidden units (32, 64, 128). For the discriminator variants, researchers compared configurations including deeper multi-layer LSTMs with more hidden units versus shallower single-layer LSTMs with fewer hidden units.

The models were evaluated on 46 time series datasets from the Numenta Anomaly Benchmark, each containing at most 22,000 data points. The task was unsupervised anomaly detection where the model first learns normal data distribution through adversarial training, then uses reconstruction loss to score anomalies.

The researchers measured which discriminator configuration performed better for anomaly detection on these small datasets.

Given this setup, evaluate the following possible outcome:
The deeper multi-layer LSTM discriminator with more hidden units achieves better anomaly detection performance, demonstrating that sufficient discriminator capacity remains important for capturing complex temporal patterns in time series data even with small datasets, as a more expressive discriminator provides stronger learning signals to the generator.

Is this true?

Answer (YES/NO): NO